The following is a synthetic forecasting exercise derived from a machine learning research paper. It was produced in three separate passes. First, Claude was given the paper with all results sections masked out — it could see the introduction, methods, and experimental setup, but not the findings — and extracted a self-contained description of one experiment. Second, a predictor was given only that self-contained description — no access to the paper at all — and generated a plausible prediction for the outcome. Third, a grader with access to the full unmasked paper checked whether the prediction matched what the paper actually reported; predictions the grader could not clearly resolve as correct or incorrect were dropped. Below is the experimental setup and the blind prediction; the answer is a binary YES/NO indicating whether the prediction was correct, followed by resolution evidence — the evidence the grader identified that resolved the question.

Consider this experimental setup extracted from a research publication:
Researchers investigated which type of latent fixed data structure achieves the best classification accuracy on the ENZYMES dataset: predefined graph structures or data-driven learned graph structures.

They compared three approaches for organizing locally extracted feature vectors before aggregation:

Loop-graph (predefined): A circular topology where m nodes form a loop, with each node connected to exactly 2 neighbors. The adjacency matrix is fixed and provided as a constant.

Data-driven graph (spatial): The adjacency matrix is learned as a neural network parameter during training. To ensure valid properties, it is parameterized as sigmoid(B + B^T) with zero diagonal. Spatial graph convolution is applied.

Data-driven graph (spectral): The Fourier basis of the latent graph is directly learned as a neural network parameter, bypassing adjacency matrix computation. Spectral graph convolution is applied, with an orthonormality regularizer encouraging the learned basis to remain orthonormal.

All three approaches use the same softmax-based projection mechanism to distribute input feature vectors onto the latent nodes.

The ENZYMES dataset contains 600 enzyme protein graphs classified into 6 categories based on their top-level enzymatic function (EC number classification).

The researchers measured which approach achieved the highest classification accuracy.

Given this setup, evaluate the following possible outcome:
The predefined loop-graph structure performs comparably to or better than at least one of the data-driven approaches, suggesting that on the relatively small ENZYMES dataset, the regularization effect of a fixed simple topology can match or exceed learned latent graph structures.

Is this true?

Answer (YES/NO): YES